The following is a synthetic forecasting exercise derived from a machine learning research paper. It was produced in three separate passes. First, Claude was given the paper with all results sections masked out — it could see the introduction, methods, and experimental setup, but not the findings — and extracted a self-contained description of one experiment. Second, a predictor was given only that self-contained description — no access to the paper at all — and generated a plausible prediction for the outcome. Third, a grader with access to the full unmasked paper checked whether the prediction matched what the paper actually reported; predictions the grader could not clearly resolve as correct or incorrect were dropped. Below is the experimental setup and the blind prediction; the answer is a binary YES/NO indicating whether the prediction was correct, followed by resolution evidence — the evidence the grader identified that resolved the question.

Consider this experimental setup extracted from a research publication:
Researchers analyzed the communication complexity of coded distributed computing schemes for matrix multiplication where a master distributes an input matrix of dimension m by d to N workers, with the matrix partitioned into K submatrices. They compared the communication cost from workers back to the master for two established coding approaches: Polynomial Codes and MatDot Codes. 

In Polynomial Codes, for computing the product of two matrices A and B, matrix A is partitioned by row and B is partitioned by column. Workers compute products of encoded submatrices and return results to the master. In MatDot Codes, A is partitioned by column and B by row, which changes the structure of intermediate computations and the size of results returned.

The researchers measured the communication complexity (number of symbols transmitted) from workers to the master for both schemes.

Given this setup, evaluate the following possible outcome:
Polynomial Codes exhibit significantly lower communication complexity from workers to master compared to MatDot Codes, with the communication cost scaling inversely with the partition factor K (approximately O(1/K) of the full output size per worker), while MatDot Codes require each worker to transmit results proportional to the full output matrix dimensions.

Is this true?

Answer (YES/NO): NO